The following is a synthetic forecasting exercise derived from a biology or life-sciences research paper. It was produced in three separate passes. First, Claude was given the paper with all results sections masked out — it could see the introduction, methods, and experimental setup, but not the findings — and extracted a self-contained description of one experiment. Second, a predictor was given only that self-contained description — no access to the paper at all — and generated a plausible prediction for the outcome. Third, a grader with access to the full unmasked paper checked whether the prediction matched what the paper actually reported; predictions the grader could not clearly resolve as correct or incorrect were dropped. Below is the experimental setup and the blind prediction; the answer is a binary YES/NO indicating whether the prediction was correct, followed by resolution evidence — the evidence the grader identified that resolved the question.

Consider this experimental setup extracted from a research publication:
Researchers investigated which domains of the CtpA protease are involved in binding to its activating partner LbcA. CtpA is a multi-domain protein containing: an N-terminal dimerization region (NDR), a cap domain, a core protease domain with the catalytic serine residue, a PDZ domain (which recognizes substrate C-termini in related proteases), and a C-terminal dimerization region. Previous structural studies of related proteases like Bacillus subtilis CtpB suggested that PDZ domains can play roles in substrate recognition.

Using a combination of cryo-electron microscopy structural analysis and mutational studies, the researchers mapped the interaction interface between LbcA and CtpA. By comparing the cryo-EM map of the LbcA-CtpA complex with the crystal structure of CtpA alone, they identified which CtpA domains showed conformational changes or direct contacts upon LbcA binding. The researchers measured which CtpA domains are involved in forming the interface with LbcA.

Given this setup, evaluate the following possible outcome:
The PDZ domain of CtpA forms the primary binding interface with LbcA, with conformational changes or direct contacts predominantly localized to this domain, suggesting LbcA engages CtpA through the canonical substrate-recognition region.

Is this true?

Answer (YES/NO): NO